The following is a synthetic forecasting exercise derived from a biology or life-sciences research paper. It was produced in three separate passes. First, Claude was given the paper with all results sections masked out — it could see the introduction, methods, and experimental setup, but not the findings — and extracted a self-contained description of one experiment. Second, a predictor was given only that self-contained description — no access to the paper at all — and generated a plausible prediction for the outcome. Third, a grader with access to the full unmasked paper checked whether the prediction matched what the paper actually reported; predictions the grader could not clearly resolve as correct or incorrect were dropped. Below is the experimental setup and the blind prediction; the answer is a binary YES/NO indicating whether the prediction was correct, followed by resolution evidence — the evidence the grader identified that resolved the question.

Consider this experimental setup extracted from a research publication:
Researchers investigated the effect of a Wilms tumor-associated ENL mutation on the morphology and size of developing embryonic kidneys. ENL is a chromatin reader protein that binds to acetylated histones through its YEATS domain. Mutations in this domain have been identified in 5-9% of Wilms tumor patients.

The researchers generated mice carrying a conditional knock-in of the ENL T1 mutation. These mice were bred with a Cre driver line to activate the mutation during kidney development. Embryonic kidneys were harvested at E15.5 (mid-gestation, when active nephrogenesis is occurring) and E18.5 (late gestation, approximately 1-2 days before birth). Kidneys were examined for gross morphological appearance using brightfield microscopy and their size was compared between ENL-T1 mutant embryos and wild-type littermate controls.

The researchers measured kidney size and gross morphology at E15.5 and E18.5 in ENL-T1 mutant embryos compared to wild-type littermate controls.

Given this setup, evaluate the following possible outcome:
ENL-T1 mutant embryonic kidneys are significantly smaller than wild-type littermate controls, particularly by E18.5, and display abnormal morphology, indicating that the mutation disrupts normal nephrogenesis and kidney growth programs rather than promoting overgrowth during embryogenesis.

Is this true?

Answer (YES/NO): YES